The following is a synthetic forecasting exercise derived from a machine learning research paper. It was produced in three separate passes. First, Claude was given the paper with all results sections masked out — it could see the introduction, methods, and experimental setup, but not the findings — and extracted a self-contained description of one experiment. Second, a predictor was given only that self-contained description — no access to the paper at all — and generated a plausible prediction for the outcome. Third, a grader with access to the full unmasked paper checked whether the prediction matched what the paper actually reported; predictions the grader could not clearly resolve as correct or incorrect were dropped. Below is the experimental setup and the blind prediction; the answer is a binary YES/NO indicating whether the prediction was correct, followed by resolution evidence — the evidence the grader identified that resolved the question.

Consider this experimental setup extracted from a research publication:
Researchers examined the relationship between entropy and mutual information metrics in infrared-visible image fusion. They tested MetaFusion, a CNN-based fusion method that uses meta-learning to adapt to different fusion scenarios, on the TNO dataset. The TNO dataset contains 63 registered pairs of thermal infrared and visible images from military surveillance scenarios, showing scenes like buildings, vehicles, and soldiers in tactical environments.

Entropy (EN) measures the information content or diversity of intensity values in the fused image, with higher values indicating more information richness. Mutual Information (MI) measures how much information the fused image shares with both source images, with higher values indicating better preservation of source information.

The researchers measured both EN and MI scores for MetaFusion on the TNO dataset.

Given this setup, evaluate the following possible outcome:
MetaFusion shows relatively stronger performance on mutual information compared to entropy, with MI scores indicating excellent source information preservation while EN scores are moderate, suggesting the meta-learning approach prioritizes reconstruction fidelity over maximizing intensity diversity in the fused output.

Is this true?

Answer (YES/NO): NO